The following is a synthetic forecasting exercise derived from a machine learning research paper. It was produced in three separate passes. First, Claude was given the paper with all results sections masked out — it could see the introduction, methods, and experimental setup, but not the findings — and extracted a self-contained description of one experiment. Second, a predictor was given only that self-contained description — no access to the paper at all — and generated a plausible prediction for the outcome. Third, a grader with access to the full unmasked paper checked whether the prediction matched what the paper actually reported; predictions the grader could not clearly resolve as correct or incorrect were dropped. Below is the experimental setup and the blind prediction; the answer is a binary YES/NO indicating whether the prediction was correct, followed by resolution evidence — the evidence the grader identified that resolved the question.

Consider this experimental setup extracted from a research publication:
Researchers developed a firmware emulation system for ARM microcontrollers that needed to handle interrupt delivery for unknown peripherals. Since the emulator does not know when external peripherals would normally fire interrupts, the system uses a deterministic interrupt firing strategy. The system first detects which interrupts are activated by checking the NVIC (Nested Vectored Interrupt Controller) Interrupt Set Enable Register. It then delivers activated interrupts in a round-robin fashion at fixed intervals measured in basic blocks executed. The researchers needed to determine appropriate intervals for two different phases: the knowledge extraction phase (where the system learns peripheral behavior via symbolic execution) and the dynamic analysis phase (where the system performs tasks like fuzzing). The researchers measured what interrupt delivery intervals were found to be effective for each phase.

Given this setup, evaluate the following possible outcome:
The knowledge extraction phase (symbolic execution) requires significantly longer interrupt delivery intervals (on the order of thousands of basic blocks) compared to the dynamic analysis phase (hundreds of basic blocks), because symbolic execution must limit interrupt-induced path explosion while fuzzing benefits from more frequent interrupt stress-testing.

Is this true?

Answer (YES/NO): NO